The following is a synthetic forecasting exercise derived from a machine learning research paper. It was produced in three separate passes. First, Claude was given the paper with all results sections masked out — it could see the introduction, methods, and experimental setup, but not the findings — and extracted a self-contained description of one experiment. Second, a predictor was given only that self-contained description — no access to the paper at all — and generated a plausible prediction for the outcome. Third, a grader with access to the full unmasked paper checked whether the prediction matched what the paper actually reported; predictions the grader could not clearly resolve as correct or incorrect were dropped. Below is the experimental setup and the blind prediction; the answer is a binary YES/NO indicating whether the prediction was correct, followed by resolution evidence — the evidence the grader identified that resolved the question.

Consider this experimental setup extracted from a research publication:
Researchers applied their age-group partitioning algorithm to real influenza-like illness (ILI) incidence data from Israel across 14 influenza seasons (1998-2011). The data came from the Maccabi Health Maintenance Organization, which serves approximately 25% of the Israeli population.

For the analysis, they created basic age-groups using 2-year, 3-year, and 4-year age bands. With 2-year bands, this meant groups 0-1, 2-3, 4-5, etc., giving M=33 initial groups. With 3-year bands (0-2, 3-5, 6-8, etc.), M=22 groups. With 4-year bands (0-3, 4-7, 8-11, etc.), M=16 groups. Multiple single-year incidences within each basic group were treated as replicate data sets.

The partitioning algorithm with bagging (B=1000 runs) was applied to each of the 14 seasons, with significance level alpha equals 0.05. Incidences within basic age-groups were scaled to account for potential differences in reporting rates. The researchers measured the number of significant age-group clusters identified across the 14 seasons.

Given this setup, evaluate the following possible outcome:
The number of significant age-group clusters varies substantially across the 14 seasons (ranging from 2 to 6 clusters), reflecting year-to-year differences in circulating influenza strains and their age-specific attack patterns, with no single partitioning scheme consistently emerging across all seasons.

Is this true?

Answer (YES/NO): NO